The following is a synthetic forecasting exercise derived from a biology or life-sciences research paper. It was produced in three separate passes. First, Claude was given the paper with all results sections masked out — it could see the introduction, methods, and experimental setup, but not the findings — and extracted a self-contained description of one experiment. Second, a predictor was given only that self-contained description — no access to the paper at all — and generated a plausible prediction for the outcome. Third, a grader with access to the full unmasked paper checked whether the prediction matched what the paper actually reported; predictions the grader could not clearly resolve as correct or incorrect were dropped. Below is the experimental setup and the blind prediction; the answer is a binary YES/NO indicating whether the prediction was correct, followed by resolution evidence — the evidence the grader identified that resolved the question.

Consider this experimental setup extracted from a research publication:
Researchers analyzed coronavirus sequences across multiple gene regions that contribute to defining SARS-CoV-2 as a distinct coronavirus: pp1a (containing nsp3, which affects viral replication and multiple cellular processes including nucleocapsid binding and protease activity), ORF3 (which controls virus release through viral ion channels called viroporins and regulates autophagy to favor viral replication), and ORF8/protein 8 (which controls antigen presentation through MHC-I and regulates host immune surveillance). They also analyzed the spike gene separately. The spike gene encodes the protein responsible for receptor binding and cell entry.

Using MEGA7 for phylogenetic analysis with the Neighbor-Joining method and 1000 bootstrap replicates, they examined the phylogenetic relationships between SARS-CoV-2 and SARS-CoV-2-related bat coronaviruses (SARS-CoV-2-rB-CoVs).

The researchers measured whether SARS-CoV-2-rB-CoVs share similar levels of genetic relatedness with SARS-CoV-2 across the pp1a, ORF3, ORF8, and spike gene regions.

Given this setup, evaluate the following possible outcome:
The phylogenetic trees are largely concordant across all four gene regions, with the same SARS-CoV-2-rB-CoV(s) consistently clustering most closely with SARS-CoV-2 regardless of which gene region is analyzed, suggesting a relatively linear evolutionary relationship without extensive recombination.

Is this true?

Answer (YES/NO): NO